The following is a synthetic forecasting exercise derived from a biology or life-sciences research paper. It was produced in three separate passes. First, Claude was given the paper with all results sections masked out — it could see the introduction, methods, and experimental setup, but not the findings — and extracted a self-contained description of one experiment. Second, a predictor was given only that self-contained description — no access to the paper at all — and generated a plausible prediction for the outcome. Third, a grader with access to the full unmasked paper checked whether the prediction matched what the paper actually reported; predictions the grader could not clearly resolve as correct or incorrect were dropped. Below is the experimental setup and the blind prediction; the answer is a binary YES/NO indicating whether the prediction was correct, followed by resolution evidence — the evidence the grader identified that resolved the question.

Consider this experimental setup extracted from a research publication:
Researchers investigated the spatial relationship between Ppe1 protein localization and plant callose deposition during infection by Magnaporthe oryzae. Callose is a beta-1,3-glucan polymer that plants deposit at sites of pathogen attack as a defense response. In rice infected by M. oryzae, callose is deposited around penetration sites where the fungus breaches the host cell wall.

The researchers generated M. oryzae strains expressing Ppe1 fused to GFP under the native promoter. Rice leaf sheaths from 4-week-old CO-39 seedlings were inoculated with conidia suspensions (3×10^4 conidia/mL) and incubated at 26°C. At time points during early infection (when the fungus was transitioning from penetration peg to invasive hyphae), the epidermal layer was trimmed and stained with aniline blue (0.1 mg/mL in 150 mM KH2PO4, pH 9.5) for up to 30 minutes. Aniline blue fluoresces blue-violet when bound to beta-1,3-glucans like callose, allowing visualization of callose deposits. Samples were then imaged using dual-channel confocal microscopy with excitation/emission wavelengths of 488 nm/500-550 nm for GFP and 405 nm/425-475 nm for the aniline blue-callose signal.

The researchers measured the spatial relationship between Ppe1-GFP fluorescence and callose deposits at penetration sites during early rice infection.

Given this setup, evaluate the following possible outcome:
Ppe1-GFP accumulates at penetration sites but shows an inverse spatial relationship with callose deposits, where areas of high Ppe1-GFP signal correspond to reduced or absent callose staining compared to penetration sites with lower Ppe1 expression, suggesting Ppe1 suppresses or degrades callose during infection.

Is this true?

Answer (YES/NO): NO